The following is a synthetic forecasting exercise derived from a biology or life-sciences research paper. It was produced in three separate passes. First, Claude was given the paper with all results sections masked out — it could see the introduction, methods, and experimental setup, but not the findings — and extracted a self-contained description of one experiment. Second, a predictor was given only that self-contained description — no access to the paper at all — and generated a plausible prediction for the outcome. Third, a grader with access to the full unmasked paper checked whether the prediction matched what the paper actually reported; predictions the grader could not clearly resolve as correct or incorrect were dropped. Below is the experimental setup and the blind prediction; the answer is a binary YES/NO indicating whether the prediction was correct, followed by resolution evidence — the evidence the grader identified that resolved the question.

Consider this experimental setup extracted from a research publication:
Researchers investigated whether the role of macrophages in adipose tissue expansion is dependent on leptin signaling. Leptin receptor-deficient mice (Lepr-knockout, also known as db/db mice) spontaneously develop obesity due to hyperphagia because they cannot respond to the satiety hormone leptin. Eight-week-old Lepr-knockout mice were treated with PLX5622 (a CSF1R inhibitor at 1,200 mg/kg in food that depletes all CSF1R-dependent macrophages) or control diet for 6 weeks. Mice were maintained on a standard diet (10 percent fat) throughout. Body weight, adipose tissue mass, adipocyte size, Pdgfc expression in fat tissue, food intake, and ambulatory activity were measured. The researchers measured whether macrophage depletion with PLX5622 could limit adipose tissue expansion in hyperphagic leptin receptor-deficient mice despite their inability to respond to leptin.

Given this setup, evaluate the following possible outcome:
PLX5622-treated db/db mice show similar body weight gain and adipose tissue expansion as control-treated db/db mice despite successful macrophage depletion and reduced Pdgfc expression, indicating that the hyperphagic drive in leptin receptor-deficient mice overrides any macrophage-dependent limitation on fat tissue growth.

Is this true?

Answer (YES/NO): NO